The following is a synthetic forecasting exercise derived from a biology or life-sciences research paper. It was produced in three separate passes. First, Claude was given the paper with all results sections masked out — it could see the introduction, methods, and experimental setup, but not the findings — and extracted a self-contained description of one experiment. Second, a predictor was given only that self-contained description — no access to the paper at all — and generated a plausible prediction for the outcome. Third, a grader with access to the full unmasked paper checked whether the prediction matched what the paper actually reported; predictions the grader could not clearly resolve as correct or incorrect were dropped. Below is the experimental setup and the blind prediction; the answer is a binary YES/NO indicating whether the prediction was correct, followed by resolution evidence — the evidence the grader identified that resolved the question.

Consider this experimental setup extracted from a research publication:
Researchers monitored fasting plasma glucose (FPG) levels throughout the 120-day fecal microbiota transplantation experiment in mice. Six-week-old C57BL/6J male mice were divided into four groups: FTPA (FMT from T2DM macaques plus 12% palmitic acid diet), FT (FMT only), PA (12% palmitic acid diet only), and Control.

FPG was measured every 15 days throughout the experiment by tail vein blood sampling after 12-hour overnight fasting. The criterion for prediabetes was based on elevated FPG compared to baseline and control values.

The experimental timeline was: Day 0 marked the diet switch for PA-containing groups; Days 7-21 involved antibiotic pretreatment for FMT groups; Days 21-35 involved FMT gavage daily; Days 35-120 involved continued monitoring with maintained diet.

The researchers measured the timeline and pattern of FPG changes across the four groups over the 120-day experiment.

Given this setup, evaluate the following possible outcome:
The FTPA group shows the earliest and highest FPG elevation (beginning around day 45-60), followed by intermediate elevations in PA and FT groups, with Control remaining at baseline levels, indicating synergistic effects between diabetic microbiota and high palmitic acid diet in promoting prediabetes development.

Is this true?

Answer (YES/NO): NO